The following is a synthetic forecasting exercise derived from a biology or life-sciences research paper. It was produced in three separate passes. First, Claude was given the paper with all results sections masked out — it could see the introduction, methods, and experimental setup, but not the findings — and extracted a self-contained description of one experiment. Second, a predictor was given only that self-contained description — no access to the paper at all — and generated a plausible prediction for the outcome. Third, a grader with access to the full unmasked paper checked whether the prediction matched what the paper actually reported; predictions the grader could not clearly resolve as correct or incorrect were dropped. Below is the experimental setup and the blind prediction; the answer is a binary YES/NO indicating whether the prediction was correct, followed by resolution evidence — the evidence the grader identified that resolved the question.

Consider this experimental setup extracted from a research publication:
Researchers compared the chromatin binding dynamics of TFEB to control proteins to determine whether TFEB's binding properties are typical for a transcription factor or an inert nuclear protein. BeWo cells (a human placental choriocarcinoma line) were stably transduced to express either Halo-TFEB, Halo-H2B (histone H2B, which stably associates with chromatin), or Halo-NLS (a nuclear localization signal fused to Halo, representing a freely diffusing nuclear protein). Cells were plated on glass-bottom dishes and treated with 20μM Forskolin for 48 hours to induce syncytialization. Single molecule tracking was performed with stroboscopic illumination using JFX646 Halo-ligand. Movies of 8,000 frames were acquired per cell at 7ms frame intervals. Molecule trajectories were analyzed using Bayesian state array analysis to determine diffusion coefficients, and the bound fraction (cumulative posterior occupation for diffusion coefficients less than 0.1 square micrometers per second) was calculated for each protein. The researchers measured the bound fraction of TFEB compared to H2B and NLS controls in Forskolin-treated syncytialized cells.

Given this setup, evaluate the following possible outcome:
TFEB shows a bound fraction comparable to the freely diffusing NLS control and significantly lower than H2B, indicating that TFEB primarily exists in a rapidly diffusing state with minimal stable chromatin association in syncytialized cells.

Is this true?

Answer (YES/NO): NO